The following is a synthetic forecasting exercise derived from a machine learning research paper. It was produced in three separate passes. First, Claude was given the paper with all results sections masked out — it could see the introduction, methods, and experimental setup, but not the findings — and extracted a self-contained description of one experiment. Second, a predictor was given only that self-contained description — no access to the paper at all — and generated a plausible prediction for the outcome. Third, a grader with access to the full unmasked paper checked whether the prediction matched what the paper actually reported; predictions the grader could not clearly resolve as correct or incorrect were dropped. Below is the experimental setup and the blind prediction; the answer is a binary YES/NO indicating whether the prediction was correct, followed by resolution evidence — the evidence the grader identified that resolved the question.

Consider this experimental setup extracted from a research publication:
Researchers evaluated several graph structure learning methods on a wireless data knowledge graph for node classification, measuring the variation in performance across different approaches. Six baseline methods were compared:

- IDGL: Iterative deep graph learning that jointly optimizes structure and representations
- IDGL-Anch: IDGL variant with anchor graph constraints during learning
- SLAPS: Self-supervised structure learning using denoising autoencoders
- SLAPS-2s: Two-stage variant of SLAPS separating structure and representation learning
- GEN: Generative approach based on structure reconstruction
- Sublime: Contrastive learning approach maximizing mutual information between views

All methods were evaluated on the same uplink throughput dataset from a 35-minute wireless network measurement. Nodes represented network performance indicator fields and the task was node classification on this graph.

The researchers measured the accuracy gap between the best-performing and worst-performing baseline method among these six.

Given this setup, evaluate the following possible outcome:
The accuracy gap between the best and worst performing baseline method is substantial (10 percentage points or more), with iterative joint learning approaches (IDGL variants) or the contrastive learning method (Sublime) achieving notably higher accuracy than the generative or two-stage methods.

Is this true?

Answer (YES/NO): NO